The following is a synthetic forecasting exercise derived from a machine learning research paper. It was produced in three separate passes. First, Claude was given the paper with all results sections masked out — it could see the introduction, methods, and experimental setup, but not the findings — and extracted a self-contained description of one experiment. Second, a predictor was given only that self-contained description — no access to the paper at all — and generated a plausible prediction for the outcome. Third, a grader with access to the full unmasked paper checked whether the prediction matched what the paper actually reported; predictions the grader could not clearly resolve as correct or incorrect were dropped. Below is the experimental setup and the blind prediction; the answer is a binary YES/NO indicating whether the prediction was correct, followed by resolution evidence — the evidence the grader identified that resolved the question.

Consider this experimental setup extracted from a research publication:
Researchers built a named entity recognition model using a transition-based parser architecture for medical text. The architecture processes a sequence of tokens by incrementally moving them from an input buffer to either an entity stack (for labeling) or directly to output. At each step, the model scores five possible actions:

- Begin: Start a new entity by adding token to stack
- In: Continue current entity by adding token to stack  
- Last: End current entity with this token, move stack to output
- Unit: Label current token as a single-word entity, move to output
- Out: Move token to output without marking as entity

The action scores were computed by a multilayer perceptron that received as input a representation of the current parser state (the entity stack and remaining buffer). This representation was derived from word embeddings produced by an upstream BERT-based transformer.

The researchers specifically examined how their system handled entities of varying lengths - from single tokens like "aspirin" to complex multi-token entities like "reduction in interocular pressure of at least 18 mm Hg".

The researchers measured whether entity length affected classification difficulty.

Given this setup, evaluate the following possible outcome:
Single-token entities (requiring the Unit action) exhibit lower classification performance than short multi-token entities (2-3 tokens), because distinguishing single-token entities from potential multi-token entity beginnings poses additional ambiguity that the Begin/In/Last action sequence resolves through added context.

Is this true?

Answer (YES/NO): NO